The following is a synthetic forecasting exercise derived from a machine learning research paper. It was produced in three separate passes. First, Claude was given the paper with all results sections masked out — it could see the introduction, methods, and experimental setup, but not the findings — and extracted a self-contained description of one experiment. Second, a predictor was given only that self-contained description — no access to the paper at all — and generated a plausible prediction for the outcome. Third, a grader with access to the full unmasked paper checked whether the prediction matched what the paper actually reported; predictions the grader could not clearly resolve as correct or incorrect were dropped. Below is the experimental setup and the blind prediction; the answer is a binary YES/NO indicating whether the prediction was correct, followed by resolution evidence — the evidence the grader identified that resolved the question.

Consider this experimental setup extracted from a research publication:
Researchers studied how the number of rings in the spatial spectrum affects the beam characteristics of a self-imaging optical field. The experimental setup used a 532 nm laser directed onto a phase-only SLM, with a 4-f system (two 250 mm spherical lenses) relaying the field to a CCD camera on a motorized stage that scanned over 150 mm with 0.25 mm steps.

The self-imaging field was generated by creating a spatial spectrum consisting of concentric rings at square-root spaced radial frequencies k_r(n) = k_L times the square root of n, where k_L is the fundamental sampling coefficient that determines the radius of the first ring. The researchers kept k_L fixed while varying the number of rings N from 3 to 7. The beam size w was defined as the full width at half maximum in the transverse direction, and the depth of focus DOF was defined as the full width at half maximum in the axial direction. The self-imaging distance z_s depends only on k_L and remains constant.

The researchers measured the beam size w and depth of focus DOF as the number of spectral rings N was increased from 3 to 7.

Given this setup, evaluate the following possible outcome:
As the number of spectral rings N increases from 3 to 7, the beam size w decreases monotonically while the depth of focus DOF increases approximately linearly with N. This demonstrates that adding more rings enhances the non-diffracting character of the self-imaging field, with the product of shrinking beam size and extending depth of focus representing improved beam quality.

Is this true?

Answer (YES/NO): NO